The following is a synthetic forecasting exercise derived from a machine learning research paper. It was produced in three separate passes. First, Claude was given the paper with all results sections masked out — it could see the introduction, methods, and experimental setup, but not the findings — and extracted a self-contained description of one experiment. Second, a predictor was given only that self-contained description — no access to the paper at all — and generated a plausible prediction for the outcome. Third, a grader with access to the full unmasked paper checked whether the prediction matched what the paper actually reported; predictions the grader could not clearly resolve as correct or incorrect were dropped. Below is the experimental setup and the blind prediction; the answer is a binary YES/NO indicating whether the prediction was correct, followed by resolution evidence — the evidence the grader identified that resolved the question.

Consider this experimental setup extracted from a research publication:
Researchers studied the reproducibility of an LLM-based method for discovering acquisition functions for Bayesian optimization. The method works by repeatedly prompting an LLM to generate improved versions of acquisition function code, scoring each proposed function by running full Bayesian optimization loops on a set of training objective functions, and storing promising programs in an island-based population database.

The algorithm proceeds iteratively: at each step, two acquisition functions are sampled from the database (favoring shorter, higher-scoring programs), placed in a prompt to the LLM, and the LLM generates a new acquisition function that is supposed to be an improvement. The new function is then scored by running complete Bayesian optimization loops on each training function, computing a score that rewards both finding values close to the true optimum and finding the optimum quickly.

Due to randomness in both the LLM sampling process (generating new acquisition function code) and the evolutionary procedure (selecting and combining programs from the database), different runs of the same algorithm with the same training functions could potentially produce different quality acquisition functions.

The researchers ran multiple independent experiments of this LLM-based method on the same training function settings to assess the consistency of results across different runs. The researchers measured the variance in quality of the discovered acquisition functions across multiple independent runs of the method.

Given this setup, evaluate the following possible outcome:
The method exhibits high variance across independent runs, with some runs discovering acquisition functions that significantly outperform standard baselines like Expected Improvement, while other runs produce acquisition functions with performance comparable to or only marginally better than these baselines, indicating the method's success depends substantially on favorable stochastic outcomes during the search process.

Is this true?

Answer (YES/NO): YES